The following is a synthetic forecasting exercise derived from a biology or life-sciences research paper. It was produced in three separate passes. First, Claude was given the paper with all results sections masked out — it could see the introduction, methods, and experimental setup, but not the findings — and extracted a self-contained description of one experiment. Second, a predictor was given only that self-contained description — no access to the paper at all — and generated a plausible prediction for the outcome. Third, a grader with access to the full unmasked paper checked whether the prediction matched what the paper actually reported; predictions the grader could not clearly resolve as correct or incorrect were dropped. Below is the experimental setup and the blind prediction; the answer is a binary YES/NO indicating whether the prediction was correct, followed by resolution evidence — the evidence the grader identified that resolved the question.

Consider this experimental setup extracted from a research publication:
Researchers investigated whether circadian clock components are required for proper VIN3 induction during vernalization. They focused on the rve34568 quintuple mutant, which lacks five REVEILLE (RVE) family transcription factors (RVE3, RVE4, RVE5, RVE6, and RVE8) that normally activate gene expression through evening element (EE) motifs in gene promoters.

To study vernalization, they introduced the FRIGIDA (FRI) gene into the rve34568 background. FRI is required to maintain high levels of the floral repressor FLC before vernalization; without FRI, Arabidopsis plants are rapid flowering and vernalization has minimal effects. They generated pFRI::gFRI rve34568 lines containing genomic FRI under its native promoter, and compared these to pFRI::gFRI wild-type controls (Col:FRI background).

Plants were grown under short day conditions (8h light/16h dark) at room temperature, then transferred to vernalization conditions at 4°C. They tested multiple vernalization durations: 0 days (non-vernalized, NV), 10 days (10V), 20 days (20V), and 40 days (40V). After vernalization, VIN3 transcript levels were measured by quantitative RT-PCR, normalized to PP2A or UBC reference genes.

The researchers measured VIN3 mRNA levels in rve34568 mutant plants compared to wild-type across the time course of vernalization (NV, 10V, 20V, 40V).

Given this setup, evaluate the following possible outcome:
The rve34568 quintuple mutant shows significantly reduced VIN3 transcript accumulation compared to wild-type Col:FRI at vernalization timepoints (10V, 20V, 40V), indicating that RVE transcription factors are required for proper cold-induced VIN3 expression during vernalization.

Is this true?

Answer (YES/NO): YES